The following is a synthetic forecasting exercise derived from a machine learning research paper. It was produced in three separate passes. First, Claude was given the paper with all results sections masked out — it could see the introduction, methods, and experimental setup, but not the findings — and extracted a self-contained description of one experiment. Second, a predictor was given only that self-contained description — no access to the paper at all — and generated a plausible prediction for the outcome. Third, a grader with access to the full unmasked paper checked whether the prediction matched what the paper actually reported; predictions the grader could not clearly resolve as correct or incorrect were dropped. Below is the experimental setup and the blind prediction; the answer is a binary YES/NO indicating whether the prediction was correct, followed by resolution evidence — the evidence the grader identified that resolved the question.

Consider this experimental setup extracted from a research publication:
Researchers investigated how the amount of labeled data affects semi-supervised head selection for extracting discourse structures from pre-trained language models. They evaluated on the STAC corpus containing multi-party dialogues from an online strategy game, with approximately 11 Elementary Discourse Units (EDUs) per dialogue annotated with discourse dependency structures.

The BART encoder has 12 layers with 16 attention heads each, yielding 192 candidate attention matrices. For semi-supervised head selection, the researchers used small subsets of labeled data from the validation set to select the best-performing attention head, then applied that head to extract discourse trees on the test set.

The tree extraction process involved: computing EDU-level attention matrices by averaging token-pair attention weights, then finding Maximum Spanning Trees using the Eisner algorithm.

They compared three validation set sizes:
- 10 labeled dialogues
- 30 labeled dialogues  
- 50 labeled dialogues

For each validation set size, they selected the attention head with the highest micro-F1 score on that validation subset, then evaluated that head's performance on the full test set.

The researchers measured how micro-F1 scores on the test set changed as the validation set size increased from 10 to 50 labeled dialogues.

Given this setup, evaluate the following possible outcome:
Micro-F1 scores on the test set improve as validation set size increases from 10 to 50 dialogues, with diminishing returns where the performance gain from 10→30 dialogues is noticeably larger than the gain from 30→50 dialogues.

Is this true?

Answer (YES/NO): NO